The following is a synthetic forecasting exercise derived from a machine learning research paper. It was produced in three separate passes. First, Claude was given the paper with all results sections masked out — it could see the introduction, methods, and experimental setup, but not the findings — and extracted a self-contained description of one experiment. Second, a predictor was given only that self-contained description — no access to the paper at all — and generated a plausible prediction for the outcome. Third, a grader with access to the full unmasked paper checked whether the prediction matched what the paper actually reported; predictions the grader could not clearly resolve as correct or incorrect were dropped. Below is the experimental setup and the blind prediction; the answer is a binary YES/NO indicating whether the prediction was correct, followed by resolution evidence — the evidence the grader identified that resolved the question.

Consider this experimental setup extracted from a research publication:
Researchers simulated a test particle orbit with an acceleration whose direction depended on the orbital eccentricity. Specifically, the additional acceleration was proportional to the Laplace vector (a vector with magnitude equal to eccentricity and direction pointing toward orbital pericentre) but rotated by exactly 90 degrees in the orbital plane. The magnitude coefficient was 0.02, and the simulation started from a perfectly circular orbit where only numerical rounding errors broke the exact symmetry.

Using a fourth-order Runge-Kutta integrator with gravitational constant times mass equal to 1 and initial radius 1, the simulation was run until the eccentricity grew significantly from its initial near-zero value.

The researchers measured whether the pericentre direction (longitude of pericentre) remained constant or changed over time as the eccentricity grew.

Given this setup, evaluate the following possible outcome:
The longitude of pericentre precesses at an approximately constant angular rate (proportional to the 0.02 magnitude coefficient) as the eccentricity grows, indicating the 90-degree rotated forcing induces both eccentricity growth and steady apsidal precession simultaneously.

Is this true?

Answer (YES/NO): NO